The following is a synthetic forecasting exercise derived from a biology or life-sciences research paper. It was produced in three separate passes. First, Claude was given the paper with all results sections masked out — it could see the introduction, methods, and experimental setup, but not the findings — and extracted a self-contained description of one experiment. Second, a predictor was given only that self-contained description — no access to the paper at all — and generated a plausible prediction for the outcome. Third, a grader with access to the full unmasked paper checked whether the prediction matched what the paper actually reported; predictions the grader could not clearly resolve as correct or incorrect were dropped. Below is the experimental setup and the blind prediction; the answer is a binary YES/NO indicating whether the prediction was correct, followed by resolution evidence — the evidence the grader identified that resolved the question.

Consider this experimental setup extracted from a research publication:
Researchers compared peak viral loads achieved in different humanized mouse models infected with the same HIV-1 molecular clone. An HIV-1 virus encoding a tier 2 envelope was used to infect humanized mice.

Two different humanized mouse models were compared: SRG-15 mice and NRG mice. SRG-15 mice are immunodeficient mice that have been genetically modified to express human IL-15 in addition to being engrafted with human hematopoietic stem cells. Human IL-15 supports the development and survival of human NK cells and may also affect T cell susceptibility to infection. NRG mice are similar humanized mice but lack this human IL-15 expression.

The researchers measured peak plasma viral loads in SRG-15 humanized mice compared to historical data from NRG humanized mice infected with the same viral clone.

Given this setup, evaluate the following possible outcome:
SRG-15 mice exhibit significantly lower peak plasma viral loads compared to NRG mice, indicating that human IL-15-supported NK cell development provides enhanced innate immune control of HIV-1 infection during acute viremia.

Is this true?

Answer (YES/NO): NO